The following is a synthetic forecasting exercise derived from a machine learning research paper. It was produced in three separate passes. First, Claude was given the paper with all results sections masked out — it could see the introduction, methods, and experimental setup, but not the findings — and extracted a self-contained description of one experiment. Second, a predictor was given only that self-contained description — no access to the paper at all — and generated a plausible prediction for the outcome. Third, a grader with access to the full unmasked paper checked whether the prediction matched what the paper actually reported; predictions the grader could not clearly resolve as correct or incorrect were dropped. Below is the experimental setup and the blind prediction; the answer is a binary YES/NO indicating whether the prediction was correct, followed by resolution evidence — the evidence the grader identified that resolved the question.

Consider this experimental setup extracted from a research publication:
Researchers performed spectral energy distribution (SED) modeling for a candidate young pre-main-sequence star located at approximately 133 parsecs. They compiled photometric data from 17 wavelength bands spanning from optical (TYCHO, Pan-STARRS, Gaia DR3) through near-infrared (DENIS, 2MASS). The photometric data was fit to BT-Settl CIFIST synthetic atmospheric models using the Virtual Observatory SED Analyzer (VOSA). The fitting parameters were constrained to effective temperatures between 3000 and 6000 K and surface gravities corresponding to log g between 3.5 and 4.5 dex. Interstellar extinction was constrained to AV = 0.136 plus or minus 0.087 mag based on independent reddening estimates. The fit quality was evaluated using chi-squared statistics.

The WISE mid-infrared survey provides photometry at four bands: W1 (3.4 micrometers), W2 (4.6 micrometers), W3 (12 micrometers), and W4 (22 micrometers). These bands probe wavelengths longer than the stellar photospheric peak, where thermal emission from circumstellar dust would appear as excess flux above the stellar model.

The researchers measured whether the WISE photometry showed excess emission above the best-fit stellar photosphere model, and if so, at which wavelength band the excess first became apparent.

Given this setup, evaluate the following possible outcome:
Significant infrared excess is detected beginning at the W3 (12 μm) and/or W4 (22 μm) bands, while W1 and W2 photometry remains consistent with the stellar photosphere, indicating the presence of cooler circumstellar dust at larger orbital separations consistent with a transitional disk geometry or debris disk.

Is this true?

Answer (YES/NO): NO